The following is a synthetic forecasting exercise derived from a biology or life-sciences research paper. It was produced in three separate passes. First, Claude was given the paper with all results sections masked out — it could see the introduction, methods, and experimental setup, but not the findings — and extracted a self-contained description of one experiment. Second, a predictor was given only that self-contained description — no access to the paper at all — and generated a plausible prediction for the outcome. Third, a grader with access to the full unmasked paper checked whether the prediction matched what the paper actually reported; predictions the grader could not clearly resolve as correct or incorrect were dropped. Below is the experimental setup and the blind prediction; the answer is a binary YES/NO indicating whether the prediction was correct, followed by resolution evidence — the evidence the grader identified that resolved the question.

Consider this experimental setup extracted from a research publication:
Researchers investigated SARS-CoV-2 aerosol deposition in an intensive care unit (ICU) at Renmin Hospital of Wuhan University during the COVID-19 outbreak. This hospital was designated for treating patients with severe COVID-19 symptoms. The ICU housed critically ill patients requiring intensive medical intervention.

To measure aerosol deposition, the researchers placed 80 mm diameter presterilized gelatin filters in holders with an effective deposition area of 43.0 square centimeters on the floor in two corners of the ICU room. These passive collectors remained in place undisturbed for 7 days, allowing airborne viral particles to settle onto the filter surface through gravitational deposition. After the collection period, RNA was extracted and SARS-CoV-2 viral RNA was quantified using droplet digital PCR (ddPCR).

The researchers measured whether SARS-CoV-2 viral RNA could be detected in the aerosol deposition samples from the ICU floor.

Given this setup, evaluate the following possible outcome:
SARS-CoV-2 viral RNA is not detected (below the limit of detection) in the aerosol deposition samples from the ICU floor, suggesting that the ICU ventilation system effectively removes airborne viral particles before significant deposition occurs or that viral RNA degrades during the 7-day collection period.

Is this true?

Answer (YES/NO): NO